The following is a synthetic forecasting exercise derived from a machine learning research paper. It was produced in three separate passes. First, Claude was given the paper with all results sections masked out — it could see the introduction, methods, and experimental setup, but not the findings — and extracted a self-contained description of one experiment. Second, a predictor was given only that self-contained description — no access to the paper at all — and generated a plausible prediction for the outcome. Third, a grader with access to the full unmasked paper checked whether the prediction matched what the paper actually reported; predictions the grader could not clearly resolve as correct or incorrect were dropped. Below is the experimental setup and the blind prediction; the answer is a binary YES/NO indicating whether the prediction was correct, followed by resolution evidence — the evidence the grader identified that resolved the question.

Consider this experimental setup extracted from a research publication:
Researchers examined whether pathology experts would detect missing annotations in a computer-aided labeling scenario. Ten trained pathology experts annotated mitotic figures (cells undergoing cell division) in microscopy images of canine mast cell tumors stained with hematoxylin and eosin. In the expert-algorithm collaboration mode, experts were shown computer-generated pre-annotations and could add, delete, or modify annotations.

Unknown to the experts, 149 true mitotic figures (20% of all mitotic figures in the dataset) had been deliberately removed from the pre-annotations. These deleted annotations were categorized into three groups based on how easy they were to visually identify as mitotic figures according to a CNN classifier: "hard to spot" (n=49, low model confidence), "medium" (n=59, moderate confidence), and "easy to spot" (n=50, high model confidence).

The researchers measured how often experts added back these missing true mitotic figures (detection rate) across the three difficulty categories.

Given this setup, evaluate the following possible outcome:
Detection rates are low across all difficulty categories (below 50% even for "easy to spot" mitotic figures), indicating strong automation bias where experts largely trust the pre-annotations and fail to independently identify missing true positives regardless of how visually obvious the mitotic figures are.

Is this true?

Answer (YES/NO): YES